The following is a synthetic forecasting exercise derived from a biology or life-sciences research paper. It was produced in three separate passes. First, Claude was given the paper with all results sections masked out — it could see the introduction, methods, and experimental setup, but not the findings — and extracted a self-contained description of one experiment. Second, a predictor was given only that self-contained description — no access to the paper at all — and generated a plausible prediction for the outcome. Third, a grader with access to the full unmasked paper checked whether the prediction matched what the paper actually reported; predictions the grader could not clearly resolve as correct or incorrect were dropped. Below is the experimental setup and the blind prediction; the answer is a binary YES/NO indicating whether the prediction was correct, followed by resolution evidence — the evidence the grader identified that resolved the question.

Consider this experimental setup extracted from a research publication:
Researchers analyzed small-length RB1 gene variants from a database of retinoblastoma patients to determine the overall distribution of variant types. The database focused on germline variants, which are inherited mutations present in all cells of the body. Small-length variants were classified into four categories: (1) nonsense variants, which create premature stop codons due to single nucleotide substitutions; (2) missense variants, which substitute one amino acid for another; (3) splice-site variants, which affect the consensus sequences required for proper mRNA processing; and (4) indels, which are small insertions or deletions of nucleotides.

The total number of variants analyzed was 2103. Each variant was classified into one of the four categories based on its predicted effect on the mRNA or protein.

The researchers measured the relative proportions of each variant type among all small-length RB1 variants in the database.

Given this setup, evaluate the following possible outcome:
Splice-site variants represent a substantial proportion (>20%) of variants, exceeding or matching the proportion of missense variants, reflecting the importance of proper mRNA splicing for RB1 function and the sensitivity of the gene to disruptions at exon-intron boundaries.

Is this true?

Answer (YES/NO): YES